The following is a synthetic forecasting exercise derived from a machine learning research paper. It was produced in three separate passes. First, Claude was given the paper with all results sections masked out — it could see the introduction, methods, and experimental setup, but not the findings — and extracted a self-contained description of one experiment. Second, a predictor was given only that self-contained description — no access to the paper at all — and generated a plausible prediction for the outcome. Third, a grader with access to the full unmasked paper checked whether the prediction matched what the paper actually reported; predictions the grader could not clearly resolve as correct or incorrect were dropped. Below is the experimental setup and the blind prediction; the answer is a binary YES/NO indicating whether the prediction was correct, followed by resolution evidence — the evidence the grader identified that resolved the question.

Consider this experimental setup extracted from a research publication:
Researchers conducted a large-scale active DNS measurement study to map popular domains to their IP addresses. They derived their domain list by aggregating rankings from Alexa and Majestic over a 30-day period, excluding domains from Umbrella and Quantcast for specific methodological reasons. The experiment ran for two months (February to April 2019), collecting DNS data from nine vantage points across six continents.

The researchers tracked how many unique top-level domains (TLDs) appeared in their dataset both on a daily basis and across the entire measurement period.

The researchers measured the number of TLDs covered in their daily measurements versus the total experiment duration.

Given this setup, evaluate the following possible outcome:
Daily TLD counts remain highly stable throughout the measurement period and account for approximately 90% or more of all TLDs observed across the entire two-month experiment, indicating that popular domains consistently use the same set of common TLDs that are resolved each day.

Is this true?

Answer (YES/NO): YES